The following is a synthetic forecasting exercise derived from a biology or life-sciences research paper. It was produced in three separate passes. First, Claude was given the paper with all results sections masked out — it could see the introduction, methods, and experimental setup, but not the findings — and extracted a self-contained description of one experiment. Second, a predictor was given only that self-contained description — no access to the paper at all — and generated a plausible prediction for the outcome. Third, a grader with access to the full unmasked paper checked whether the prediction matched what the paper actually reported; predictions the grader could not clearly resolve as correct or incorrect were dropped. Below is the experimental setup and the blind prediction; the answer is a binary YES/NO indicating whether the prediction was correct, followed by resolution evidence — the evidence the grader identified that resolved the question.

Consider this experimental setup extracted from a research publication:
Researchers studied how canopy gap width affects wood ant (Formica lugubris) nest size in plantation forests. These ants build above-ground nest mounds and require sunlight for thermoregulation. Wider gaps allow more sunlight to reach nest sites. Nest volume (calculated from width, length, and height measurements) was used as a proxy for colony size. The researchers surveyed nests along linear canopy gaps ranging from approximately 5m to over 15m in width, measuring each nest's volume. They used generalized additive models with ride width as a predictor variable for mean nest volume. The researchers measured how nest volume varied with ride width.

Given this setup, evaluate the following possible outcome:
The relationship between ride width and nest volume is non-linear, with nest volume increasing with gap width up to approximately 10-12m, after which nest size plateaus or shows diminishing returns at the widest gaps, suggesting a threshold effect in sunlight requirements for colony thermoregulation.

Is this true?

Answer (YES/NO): NO